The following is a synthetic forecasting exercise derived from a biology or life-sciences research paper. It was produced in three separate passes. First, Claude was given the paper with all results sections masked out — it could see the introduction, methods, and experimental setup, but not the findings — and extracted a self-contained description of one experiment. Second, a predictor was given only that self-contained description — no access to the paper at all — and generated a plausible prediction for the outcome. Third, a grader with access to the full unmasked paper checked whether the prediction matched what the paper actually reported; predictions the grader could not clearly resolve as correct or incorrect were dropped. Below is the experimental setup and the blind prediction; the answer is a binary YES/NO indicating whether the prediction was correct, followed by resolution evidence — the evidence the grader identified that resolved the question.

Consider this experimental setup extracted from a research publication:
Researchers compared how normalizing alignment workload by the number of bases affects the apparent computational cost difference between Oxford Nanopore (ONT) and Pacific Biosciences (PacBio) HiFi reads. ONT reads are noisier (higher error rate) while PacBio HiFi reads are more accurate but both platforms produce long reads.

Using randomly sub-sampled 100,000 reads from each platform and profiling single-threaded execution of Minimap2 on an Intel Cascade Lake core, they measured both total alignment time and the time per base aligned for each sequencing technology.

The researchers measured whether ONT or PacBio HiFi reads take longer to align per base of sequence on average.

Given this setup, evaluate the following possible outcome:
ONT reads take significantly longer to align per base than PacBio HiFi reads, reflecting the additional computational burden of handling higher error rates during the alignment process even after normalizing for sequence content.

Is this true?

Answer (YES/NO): YES